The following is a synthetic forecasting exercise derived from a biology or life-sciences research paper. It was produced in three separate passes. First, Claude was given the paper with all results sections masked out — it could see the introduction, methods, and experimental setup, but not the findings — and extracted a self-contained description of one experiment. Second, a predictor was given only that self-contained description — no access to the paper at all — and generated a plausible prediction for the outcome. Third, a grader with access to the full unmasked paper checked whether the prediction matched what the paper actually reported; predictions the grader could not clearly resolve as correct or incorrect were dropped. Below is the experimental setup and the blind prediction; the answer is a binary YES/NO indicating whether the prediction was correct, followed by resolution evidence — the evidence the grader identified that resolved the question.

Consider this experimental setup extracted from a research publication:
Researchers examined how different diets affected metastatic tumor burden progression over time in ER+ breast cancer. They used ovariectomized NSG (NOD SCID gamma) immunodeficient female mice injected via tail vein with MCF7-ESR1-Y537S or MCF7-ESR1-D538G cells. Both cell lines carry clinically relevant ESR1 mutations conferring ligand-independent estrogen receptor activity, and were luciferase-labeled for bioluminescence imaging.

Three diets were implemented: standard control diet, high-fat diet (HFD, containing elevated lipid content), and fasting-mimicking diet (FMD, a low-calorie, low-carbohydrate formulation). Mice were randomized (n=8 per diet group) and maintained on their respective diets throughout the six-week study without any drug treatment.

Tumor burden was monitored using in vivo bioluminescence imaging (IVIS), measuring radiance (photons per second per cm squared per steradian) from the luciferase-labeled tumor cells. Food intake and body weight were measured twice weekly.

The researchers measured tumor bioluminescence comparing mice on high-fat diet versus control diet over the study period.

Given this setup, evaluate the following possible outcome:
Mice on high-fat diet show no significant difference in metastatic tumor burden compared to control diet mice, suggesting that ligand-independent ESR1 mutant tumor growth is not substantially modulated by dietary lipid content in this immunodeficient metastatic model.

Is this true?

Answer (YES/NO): NO